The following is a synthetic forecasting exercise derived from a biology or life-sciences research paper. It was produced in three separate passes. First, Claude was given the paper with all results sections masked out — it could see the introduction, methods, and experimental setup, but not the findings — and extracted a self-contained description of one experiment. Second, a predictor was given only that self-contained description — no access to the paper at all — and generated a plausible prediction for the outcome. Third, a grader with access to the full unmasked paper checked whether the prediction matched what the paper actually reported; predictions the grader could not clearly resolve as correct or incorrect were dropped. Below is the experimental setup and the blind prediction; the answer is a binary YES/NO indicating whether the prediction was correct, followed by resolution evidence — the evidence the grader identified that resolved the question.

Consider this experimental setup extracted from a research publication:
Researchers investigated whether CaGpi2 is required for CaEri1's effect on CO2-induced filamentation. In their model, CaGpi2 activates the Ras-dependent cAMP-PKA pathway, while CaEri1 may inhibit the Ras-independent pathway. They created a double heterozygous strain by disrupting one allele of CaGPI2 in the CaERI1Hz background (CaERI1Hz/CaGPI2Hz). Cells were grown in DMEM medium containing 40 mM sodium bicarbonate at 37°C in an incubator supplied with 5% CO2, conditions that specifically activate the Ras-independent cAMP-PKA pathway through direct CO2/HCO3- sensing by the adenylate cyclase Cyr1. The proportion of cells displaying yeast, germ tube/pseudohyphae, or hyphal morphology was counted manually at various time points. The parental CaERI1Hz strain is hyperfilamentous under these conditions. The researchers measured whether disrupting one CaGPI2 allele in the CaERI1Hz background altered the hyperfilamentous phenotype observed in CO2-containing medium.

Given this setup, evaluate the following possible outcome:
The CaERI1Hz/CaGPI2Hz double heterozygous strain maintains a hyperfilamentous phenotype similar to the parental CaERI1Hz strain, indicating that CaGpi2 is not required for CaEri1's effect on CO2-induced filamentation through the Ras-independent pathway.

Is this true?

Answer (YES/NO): NO